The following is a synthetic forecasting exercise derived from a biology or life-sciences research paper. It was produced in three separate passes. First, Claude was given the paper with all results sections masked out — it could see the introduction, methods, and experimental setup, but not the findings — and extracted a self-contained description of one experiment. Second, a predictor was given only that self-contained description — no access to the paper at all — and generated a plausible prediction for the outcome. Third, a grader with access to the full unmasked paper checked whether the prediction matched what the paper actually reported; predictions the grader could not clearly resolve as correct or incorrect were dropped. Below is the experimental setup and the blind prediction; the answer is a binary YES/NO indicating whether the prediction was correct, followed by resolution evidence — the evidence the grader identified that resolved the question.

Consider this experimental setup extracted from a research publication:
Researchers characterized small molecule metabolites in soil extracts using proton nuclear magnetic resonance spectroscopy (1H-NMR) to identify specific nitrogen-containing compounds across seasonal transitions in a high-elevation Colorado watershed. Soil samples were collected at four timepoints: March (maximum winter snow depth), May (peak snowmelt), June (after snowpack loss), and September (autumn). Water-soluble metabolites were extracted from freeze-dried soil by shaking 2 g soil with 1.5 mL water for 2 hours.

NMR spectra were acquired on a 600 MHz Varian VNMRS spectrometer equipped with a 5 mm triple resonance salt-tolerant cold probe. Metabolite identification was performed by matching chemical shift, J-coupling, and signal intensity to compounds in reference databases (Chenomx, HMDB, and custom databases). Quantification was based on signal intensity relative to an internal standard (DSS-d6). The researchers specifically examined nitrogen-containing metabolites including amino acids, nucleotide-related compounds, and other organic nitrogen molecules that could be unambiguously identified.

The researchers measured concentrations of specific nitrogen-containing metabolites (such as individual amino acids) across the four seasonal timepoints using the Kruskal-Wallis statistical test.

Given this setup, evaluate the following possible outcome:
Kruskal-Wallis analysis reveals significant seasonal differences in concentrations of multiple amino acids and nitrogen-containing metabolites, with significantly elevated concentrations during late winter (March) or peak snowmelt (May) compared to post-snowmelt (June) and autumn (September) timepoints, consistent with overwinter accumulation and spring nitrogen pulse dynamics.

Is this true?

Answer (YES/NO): NO